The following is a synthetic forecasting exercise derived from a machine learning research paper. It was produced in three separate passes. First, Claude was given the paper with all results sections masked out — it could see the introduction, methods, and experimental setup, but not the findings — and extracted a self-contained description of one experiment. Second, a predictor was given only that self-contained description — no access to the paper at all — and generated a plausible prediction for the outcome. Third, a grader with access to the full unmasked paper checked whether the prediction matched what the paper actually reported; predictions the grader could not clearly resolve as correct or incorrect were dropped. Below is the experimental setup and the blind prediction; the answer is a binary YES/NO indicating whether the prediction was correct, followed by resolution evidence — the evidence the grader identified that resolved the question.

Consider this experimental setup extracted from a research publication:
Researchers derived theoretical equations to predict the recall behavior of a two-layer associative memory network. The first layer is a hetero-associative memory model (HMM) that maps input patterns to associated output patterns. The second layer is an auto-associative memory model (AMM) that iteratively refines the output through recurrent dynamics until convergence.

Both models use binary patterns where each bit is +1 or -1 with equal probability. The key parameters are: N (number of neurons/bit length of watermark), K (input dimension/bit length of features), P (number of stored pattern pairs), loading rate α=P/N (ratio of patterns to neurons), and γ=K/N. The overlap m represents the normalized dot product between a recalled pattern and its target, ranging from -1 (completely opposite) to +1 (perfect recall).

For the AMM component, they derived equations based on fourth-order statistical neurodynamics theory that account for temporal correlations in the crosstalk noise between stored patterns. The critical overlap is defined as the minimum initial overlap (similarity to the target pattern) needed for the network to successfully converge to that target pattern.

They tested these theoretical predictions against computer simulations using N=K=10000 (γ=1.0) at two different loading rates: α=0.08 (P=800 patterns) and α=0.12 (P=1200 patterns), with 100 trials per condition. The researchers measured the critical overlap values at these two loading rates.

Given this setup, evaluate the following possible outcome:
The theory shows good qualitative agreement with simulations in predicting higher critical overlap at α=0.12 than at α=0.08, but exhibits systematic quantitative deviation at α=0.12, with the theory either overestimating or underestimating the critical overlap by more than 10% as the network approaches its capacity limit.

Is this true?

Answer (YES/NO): NO